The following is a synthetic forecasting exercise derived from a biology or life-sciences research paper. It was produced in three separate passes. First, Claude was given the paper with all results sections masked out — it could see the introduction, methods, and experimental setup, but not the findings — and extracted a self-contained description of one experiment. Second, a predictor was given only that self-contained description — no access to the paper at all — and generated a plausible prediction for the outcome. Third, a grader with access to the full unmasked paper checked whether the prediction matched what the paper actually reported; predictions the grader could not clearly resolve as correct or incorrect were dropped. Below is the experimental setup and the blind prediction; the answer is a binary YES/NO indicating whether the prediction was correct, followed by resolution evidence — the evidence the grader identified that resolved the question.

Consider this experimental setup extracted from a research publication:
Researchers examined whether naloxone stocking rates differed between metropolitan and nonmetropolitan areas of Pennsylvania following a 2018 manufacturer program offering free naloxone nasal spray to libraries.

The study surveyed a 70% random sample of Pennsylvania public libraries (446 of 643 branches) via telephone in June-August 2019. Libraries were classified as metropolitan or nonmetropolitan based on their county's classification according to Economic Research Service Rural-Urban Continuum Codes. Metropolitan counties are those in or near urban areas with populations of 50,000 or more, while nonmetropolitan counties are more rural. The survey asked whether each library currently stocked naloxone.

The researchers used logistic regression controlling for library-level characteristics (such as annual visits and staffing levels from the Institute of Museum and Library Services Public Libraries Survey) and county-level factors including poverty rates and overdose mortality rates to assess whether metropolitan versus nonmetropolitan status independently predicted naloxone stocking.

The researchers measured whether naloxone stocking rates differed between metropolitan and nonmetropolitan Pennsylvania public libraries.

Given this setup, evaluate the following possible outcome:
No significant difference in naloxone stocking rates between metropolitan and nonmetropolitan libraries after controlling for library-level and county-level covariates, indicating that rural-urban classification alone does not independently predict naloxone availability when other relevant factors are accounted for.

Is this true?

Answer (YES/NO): NO